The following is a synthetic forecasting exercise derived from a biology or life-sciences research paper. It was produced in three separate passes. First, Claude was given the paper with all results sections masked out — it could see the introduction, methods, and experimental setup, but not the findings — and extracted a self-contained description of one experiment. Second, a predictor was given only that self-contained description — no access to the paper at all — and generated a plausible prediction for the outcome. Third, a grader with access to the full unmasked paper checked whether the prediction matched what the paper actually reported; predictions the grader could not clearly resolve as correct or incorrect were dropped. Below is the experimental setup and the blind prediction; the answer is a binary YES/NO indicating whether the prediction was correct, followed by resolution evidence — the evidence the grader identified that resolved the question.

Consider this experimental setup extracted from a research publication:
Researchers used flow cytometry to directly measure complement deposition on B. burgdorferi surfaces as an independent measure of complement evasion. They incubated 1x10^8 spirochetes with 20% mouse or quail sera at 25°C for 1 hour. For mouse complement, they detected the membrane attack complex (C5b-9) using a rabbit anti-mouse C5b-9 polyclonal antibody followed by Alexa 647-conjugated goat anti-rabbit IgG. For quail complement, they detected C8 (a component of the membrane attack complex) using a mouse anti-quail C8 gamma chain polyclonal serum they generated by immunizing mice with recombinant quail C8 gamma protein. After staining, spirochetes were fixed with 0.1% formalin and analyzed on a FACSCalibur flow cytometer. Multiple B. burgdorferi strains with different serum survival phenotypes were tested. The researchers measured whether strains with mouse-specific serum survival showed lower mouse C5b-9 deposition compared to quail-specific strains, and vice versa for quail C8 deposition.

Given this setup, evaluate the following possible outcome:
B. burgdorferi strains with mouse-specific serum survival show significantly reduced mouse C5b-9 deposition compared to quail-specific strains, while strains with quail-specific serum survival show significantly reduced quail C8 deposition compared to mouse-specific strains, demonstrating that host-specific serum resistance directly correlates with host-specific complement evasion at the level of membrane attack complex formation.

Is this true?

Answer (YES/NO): YES